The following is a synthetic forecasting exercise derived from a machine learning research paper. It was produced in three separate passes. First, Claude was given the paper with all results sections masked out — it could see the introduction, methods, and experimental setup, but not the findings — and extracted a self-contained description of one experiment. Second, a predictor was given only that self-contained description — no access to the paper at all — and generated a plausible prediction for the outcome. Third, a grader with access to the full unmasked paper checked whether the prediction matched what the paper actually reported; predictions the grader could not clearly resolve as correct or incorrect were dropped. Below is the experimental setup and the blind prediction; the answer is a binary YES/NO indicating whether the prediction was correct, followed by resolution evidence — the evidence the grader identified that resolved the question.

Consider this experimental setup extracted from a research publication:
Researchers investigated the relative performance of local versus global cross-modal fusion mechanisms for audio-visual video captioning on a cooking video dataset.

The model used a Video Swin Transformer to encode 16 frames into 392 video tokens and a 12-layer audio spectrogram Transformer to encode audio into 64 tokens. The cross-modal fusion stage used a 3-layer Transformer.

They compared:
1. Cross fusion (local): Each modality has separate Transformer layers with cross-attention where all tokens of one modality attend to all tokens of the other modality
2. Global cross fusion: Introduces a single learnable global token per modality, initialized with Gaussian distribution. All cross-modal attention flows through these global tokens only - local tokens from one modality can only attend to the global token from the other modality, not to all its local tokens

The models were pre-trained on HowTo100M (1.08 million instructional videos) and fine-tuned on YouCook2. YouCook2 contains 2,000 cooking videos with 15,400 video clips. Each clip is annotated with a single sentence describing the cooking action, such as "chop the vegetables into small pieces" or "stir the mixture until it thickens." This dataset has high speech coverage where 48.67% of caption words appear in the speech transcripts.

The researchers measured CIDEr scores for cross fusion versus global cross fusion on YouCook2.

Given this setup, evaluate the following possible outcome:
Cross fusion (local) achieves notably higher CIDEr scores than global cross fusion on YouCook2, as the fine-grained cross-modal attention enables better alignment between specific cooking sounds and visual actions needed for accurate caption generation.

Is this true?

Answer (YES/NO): YES